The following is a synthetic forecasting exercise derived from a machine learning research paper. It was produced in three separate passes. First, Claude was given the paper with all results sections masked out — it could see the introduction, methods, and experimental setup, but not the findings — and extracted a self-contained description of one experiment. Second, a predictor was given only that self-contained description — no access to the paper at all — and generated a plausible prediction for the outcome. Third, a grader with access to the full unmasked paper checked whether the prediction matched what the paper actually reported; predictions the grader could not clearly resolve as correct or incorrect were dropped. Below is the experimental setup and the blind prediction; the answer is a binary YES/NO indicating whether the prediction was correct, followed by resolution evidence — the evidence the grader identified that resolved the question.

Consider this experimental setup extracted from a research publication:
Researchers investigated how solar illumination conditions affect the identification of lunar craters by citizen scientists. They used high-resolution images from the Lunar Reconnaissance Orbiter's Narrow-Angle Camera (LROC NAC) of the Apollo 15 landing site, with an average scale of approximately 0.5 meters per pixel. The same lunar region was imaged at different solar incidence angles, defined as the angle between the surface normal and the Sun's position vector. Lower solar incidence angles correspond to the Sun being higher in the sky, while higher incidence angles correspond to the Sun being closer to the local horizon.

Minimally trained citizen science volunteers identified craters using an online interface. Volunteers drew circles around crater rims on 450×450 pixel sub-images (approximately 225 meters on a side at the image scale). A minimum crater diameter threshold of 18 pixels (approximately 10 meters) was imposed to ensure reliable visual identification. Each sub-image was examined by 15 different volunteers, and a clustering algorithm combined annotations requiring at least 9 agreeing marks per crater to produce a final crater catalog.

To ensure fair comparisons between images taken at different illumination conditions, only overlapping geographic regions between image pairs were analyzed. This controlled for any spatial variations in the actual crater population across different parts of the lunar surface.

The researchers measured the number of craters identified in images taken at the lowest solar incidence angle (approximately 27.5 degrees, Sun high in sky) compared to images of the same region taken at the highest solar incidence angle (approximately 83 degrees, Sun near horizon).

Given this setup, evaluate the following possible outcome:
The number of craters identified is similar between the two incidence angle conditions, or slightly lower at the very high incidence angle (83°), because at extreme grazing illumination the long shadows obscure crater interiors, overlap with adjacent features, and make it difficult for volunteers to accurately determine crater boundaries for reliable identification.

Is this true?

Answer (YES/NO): NO